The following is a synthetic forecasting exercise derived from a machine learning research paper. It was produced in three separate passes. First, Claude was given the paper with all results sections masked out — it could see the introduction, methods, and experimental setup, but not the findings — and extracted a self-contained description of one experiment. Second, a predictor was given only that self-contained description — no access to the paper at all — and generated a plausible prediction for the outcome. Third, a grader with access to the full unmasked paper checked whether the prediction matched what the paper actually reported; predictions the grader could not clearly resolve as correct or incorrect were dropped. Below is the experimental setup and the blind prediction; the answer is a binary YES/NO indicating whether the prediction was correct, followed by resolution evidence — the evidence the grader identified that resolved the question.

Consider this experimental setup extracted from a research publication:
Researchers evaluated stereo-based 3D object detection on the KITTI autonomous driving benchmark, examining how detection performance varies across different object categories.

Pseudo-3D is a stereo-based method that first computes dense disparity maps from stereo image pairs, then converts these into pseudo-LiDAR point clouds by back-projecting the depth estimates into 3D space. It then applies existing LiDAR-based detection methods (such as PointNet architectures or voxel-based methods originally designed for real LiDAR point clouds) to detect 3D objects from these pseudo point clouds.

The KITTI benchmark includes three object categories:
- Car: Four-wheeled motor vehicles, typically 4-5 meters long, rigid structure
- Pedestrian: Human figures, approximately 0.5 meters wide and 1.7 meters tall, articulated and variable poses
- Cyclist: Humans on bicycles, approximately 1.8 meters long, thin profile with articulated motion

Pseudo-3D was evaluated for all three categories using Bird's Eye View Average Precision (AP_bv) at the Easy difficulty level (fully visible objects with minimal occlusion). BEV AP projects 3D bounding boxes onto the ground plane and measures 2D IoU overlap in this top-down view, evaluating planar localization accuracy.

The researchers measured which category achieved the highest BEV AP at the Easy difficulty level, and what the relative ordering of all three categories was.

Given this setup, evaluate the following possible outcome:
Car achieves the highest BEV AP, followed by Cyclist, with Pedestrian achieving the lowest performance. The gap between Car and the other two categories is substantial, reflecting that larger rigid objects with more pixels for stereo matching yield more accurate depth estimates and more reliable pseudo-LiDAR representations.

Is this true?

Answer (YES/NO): YES